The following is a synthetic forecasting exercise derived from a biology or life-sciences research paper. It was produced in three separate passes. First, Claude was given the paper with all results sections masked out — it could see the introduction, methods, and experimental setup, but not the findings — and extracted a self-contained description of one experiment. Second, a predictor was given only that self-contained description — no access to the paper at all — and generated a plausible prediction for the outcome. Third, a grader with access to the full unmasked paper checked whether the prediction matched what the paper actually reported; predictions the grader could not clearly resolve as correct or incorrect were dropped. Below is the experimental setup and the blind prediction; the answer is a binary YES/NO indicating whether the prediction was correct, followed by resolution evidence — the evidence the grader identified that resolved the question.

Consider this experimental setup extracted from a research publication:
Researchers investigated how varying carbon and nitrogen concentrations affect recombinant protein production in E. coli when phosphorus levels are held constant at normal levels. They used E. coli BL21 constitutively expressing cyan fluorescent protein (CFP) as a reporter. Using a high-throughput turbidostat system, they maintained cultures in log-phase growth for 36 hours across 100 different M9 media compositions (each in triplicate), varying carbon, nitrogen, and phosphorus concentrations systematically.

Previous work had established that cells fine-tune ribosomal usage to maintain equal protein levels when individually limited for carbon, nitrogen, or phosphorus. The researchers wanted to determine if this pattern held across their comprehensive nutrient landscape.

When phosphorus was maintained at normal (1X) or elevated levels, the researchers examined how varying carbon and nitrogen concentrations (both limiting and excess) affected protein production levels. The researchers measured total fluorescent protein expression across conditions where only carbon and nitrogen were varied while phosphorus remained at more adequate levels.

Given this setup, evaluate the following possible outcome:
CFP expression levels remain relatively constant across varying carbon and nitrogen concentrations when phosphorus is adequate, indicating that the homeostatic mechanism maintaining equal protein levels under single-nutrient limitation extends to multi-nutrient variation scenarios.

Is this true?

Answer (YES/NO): YES